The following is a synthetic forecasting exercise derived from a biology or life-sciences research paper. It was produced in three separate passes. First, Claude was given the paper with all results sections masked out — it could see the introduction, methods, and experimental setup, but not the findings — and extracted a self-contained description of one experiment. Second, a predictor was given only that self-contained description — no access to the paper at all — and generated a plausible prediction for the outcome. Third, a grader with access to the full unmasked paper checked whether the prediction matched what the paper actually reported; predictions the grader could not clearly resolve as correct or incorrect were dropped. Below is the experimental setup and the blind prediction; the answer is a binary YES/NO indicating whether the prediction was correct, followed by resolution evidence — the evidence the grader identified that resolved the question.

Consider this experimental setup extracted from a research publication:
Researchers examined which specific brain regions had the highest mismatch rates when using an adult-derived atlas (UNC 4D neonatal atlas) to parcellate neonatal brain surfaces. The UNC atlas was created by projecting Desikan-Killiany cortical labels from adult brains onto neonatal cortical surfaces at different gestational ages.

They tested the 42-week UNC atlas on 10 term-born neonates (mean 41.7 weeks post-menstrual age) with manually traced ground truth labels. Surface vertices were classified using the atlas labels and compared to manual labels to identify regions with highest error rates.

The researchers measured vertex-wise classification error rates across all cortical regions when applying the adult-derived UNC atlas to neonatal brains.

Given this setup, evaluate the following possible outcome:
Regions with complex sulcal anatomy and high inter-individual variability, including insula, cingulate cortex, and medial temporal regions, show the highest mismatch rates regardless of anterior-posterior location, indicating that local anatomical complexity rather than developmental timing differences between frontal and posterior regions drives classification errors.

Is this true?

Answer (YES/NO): NO